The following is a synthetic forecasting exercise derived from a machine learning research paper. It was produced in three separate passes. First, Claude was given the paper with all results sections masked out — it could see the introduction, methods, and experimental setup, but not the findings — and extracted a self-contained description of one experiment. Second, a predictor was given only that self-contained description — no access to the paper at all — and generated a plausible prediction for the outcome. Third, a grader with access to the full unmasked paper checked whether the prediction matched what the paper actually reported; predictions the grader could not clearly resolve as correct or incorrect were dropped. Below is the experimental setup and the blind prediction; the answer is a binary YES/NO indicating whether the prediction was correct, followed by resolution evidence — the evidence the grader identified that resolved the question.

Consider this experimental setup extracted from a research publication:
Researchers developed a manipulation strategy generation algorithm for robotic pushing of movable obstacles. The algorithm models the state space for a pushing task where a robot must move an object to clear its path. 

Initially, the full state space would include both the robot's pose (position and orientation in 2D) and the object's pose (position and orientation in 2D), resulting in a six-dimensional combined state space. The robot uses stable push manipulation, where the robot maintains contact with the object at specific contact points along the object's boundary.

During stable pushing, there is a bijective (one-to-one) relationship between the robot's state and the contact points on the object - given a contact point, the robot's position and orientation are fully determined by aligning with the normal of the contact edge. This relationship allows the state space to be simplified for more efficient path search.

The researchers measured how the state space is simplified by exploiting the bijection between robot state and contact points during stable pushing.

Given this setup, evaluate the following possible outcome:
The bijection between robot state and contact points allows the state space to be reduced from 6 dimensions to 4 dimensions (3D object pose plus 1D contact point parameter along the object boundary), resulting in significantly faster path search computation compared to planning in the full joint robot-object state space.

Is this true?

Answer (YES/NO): NO